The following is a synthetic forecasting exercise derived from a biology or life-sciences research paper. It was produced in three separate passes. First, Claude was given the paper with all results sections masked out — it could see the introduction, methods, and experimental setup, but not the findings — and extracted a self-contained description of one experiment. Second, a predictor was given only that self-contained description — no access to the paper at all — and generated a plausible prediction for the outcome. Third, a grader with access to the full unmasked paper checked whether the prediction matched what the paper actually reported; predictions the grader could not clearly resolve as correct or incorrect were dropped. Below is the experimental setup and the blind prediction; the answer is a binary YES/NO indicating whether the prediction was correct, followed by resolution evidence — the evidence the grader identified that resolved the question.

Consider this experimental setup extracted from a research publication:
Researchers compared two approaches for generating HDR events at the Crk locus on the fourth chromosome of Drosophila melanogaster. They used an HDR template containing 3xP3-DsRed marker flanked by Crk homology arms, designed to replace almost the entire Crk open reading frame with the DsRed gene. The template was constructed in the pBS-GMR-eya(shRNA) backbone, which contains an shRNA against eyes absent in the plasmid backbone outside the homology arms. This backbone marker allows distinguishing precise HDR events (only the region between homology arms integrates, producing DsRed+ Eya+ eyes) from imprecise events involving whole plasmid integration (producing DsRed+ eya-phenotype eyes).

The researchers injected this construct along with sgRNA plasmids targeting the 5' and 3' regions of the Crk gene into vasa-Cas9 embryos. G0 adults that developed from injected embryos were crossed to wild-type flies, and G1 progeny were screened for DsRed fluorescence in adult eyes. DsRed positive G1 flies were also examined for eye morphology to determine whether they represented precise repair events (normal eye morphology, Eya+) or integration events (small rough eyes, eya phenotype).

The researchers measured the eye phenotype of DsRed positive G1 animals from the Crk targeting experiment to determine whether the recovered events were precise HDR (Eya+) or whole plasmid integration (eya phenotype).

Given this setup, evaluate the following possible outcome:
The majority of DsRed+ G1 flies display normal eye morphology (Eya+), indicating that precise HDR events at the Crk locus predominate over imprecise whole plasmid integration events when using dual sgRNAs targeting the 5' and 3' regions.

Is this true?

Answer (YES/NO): YES